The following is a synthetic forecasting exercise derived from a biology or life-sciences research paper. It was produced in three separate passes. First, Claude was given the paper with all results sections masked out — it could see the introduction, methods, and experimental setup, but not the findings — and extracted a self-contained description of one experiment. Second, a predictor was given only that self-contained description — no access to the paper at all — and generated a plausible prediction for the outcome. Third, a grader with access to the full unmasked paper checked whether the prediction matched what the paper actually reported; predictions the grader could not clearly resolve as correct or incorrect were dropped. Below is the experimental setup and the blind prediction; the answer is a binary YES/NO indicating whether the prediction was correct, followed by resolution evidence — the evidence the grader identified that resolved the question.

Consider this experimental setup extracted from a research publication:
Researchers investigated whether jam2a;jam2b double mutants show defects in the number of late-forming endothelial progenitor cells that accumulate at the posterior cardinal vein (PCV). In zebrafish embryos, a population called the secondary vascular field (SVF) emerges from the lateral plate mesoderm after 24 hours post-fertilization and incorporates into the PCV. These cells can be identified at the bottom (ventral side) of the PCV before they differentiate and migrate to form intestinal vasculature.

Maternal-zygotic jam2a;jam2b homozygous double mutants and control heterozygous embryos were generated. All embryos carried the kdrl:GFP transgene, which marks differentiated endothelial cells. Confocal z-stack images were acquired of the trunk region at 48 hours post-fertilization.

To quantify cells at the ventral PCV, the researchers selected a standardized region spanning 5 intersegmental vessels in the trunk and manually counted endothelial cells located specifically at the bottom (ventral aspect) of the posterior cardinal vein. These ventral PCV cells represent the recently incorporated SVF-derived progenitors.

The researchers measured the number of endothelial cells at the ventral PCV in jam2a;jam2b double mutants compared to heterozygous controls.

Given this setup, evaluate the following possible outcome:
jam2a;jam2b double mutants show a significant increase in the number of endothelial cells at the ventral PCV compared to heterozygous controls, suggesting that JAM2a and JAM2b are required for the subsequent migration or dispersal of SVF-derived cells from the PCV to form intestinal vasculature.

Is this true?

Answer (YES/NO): NO